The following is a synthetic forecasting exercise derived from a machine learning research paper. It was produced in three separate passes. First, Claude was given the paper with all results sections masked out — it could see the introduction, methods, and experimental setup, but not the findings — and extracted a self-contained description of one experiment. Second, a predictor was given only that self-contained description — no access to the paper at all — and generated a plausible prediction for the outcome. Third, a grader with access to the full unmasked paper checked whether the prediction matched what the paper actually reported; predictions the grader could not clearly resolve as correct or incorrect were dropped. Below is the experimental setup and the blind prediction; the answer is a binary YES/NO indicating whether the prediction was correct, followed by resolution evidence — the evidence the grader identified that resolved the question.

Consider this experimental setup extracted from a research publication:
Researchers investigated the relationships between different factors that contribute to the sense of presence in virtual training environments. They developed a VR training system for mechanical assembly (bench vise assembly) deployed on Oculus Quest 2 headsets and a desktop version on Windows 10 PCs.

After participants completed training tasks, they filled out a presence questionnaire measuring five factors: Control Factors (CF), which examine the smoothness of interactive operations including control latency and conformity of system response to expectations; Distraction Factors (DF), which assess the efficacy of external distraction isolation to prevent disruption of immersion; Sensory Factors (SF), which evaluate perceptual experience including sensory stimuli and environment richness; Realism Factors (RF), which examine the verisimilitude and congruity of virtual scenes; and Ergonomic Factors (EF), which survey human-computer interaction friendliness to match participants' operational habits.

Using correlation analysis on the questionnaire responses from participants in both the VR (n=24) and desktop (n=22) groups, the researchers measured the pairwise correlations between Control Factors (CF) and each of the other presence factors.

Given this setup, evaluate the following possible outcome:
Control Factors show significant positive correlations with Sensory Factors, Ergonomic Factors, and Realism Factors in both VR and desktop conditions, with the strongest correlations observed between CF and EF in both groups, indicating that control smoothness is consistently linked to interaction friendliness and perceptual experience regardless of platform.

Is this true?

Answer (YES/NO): NO